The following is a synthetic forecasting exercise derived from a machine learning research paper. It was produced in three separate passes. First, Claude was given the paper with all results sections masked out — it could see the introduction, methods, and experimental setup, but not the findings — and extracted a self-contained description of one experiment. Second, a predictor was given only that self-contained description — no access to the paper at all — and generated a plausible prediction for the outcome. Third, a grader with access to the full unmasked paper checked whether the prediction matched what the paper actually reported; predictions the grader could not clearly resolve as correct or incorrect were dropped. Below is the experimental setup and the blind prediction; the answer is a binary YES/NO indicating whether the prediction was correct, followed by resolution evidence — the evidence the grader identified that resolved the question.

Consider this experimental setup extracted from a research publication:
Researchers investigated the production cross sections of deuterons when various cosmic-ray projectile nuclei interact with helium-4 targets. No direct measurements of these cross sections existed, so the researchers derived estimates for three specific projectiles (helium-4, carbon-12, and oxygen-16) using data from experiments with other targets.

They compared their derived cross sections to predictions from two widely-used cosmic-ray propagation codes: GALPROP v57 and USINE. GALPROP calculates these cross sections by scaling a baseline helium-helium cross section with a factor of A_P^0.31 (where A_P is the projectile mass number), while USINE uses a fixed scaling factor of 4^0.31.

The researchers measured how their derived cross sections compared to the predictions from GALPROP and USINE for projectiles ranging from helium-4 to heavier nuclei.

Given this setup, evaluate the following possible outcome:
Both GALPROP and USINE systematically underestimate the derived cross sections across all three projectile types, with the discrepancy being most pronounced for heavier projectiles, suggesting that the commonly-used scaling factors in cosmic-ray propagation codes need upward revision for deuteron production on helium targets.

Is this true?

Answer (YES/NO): NO